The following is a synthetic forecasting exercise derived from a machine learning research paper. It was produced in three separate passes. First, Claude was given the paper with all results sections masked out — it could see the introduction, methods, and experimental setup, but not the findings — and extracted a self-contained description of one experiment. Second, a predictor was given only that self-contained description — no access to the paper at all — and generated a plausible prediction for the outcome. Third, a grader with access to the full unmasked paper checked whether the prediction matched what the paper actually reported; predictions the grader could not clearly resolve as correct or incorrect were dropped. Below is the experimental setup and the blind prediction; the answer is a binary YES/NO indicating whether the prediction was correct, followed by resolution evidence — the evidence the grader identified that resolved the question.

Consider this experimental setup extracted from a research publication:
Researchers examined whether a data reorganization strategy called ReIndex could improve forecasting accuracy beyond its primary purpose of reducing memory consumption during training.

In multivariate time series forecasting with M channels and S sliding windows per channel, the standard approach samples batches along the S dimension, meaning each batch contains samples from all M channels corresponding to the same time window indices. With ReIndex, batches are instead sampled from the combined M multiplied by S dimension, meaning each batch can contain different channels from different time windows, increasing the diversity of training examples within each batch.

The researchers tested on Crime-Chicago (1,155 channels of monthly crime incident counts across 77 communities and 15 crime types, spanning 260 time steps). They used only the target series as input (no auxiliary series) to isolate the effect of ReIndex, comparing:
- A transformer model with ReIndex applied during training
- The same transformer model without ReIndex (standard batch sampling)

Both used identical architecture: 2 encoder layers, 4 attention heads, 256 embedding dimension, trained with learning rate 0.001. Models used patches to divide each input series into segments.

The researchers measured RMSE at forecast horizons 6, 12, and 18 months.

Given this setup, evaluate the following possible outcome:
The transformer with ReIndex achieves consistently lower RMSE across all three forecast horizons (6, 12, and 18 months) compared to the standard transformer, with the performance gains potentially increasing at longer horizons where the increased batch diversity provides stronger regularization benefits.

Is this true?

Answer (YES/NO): NO